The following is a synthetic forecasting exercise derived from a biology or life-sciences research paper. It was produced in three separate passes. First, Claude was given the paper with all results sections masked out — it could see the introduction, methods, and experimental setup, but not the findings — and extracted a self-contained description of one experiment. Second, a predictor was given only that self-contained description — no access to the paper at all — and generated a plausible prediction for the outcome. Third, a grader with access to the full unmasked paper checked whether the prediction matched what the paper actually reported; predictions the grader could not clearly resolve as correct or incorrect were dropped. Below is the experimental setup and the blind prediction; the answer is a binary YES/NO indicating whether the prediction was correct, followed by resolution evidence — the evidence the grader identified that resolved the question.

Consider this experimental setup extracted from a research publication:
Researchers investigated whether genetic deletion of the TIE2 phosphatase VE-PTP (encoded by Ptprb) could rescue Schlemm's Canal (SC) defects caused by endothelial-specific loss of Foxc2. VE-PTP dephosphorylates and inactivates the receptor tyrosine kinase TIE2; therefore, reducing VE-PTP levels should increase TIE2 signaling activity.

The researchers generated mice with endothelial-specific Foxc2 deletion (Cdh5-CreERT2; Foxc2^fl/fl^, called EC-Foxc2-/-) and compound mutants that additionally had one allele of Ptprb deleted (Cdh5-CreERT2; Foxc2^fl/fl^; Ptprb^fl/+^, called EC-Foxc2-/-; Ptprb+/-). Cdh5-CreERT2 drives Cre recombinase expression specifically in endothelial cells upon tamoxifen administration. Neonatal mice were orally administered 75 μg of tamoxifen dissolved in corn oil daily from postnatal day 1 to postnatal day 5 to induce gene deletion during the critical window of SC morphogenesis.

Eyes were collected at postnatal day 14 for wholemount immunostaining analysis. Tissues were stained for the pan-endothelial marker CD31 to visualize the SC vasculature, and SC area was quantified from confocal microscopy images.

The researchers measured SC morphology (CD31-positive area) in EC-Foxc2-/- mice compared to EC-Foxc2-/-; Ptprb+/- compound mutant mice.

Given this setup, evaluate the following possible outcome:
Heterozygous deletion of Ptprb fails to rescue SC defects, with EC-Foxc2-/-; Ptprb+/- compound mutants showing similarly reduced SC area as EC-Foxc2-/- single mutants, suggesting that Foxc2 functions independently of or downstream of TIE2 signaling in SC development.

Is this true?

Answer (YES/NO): NO